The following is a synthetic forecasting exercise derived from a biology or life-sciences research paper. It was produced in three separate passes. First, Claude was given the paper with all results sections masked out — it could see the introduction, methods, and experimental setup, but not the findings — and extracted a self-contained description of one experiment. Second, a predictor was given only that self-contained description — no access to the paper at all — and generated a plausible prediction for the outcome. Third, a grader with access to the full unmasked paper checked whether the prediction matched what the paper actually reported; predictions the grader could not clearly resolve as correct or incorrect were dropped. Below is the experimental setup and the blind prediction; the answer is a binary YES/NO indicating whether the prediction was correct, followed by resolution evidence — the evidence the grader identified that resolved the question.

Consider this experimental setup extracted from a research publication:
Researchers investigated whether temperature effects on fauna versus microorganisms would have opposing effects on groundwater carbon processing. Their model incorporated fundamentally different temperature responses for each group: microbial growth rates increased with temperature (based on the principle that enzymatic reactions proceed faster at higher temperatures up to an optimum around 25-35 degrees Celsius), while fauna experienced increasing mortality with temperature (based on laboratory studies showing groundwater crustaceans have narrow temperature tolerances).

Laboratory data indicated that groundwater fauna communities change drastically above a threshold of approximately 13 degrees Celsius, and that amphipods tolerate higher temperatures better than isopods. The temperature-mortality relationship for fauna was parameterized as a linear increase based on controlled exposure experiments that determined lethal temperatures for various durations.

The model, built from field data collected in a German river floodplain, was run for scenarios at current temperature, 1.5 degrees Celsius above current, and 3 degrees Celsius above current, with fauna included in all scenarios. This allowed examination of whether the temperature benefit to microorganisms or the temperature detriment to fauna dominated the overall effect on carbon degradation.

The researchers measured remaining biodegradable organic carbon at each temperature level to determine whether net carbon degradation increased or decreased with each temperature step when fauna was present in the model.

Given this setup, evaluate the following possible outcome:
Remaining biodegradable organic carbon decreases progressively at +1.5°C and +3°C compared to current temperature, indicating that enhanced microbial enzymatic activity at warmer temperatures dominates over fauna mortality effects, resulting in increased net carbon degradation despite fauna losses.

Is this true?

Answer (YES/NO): NO